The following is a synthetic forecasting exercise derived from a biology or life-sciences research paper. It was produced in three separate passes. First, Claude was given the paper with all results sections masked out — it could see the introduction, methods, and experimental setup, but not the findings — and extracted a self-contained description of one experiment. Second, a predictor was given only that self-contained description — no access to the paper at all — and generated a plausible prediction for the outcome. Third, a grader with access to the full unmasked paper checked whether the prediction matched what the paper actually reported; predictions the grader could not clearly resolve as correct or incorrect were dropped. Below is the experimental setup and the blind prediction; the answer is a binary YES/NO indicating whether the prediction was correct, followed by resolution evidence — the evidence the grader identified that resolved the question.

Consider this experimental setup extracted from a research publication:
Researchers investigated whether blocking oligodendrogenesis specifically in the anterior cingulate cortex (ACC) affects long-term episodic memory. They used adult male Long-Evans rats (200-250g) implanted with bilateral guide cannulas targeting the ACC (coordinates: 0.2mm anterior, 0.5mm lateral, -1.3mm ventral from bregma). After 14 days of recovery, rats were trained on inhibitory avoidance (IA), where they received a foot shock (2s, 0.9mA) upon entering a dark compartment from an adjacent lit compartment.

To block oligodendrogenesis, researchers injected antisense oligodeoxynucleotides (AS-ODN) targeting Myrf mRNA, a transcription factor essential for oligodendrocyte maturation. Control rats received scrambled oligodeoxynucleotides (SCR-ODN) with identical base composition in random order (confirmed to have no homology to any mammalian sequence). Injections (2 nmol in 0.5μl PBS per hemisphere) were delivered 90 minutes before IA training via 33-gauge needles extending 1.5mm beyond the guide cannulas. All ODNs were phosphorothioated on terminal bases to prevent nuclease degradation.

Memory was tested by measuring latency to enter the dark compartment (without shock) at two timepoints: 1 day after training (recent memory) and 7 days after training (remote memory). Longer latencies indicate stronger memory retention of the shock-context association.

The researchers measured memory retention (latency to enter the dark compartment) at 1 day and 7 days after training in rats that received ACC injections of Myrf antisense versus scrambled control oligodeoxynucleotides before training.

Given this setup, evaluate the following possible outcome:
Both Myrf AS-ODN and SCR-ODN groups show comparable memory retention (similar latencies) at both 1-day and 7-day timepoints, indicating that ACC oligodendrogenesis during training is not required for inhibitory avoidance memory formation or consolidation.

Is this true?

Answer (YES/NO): NO